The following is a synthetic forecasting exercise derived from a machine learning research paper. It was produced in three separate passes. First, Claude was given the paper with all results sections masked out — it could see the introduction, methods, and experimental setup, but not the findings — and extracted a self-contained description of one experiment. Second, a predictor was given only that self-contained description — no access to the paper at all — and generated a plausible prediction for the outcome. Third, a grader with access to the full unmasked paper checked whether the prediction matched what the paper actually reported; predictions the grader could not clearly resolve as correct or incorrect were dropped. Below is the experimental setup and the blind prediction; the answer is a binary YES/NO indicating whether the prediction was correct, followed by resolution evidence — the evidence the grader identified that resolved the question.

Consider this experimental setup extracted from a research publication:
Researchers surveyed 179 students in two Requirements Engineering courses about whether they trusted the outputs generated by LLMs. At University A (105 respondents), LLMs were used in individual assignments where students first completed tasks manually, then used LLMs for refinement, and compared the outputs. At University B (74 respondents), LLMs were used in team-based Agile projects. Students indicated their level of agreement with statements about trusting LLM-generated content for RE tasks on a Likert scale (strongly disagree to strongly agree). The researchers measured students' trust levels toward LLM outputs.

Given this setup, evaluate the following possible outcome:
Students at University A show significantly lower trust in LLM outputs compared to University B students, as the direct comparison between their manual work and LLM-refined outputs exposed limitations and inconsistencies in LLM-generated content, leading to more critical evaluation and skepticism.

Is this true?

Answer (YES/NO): NO